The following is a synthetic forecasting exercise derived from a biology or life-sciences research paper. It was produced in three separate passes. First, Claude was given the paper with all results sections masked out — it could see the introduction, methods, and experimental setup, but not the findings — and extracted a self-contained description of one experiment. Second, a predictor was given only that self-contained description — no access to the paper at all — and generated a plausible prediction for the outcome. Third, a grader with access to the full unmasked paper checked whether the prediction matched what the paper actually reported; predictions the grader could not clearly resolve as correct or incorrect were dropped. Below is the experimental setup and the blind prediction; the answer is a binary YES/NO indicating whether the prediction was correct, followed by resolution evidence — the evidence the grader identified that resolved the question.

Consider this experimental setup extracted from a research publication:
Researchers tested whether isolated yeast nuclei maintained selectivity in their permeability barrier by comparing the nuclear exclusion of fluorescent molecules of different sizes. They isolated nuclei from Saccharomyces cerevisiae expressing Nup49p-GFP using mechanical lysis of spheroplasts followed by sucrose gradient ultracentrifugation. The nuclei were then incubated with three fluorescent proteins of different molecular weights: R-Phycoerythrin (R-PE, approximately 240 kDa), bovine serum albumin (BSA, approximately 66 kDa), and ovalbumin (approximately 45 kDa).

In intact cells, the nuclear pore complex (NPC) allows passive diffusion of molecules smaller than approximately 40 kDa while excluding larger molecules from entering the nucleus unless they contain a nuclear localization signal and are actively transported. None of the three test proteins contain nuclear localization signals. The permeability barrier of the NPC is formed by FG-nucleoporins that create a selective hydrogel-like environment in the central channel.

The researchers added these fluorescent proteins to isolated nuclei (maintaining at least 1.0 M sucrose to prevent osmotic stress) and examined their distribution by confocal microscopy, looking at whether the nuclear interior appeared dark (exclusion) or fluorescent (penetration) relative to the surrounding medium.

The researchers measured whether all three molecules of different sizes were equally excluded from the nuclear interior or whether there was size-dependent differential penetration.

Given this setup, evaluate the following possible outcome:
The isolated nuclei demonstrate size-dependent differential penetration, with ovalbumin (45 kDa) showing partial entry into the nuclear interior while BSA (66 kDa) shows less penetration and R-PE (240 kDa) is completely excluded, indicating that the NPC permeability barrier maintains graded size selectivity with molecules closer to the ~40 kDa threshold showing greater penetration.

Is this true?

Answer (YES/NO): YES